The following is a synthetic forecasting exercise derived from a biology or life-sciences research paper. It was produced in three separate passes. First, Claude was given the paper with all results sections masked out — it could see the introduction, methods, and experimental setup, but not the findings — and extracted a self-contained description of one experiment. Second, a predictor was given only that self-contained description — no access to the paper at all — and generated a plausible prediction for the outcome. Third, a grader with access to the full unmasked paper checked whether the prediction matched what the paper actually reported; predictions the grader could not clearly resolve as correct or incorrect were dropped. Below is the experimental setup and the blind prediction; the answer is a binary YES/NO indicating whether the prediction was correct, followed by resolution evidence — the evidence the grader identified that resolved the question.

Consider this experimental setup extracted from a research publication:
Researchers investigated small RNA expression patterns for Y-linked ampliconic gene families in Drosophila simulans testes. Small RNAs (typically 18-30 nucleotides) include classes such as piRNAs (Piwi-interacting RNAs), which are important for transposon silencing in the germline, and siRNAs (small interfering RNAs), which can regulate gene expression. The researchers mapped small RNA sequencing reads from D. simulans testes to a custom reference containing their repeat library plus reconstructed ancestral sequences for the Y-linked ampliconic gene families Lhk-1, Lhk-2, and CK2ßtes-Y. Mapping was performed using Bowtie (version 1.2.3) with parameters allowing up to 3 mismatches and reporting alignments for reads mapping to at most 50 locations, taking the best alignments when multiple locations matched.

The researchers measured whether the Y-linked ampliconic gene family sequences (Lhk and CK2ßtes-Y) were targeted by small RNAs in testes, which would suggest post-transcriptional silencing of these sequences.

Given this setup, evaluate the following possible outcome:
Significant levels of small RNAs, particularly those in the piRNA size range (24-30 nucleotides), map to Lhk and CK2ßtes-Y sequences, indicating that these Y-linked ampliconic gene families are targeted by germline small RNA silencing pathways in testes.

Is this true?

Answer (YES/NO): NO